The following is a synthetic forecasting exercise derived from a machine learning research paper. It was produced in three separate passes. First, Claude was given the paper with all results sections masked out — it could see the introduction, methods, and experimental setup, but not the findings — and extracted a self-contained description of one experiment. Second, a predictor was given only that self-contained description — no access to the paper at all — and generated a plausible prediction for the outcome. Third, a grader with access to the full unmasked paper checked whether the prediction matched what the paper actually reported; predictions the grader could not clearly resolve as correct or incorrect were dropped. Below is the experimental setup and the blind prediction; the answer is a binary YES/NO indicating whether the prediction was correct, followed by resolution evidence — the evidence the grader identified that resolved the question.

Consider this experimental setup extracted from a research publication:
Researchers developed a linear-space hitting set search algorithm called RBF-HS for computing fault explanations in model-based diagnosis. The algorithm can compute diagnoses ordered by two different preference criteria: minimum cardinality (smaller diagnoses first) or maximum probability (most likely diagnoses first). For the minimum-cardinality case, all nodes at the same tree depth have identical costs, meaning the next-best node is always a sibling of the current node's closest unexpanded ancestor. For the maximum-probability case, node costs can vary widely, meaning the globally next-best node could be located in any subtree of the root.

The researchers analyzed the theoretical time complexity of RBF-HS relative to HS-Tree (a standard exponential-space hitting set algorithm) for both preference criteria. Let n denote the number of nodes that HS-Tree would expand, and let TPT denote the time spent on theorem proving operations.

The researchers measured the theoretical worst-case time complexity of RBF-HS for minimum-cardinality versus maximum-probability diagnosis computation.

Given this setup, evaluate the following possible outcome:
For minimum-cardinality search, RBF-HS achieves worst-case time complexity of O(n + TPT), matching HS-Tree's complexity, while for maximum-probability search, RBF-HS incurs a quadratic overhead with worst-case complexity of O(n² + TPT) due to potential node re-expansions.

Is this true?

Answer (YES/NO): YES